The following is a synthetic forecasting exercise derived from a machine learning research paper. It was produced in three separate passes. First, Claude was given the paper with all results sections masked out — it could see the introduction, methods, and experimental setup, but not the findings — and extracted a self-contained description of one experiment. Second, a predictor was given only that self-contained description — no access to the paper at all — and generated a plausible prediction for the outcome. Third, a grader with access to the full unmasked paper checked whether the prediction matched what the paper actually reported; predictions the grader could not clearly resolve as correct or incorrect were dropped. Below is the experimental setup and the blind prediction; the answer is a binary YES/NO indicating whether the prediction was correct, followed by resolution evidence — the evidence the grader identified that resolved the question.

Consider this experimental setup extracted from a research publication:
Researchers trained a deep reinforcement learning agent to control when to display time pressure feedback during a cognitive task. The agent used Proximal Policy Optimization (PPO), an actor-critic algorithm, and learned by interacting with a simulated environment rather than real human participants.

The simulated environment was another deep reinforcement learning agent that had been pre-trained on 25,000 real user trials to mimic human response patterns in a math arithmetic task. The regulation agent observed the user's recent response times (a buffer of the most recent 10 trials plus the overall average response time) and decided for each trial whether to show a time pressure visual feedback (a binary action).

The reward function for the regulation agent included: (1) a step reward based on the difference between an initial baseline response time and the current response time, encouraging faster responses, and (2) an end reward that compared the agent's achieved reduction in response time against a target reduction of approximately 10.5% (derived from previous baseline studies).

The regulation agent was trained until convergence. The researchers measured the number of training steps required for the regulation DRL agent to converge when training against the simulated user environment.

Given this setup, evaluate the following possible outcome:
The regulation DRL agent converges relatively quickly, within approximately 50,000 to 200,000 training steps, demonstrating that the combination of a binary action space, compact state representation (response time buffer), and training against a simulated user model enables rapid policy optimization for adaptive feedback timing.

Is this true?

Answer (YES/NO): YES